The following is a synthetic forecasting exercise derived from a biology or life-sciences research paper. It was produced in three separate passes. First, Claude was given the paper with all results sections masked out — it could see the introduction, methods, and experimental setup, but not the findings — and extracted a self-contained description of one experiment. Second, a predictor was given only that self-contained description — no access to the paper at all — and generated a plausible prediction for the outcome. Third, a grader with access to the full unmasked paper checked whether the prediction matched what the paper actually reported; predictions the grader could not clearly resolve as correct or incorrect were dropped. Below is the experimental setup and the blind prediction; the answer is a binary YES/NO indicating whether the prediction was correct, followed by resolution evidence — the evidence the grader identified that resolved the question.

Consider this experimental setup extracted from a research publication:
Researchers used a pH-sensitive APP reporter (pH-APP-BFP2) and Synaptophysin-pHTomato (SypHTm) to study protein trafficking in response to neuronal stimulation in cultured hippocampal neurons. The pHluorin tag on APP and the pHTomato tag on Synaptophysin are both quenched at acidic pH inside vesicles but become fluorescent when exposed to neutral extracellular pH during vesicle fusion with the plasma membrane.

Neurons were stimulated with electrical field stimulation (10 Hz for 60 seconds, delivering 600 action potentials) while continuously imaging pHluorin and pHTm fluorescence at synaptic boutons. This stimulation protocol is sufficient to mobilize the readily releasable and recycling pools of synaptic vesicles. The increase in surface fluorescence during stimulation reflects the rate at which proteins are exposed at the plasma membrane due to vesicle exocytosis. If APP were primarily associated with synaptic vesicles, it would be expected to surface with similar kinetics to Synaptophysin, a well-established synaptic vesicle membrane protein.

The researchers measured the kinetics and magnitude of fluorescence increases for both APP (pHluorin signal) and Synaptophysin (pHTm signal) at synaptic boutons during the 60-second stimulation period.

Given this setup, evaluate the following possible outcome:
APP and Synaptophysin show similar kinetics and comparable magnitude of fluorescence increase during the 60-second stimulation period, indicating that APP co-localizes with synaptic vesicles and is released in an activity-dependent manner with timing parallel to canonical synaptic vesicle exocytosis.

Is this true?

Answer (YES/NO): NO